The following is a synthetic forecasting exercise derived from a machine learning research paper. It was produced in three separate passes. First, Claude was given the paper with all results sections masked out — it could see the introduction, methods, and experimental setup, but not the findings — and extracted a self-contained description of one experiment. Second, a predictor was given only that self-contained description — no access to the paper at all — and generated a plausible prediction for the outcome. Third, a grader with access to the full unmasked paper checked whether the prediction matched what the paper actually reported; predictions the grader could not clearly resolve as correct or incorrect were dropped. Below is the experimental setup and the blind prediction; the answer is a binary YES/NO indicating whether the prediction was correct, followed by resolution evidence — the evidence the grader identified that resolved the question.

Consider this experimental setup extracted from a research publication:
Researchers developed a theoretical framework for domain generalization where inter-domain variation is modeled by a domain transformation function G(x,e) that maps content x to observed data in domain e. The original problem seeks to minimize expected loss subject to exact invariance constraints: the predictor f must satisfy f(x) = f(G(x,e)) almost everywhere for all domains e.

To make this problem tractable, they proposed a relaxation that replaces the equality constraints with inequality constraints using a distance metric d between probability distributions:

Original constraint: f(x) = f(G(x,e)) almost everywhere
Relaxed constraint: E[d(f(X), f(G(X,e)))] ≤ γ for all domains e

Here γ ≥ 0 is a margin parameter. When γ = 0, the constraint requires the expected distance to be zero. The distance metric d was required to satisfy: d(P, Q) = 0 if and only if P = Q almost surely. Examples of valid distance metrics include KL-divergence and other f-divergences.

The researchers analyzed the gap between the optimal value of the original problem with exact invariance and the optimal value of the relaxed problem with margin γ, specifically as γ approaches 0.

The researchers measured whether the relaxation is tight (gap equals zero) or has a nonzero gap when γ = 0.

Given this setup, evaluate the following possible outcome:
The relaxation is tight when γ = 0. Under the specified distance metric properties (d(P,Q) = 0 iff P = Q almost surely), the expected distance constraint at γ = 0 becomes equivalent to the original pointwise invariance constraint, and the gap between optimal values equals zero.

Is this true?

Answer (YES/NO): YES